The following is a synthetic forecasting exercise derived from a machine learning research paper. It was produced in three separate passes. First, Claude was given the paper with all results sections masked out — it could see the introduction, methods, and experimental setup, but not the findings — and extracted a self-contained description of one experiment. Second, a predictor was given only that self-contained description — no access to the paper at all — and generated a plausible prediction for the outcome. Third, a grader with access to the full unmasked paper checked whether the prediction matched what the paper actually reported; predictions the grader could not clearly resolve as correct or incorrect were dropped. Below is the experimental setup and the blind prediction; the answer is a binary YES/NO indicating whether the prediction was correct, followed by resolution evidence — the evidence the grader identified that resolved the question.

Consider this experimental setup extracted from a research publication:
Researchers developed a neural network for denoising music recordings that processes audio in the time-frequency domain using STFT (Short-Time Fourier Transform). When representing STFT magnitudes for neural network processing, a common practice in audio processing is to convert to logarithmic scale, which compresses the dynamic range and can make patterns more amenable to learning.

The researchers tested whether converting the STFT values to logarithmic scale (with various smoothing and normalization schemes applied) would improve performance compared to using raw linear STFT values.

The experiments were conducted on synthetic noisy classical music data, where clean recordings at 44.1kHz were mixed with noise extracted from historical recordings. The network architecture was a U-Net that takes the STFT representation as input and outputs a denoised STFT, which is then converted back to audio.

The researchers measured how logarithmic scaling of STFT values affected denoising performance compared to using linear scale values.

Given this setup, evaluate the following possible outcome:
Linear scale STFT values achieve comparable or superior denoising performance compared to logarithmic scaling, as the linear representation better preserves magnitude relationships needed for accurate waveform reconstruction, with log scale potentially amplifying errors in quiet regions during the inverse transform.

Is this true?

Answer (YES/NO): YES